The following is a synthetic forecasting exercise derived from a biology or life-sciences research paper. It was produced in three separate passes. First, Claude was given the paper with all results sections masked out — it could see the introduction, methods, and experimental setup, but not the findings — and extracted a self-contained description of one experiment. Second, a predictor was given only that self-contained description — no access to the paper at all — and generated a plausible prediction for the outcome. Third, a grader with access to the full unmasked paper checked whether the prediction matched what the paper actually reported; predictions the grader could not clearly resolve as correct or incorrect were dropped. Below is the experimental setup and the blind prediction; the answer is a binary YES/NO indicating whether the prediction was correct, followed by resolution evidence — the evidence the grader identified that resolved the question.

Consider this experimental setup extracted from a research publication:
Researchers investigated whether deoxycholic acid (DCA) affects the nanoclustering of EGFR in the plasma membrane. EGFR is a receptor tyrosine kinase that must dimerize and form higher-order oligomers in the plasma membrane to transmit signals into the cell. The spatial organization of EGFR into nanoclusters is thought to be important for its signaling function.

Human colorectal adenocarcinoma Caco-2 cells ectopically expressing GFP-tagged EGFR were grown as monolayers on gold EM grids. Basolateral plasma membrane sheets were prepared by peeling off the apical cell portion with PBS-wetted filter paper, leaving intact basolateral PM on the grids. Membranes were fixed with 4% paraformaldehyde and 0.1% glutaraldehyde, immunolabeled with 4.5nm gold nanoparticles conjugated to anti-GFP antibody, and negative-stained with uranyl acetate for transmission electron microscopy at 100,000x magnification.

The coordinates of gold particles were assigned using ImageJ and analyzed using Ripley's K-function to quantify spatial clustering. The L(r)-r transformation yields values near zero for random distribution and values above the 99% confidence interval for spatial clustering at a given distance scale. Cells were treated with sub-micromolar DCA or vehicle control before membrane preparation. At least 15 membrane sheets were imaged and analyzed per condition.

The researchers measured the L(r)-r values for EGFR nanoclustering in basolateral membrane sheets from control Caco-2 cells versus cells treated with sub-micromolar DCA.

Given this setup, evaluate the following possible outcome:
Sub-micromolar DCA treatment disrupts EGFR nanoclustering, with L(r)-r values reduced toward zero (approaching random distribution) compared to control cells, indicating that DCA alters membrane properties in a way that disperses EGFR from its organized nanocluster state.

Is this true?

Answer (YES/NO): NO